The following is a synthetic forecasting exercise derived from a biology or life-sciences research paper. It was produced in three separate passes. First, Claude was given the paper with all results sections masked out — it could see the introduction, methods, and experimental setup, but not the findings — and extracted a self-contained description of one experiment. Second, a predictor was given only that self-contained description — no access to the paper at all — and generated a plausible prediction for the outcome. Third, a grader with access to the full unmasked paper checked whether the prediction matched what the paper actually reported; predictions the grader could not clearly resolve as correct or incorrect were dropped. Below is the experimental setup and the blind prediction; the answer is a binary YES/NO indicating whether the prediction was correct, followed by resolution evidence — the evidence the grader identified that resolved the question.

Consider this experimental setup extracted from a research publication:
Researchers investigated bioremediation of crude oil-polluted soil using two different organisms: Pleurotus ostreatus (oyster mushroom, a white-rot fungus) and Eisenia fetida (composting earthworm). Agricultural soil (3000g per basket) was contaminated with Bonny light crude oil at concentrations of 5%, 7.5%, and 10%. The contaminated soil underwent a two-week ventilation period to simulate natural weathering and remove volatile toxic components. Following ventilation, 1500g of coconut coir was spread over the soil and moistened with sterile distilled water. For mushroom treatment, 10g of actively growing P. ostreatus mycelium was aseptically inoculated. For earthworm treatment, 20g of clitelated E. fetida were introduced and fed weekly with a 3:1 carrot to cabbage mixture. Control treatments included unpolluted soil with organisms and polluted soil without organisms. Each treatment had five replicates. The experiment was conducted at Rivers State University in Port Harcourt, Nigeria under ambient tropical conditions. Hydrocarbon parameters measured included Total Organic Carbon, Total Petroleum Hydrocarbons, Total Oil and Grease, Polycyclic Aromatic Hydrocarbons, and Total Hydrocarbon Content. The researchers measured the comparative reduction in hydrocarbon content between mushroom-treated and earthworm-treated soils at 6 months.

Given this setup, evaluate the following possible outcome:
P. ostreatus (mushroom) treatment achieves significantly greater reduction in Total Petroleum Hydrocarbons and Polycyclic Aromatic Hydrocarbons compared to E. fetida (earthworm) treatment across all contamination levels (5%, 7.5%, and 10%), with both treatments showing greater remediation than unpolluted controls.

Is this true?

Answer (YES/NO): YES